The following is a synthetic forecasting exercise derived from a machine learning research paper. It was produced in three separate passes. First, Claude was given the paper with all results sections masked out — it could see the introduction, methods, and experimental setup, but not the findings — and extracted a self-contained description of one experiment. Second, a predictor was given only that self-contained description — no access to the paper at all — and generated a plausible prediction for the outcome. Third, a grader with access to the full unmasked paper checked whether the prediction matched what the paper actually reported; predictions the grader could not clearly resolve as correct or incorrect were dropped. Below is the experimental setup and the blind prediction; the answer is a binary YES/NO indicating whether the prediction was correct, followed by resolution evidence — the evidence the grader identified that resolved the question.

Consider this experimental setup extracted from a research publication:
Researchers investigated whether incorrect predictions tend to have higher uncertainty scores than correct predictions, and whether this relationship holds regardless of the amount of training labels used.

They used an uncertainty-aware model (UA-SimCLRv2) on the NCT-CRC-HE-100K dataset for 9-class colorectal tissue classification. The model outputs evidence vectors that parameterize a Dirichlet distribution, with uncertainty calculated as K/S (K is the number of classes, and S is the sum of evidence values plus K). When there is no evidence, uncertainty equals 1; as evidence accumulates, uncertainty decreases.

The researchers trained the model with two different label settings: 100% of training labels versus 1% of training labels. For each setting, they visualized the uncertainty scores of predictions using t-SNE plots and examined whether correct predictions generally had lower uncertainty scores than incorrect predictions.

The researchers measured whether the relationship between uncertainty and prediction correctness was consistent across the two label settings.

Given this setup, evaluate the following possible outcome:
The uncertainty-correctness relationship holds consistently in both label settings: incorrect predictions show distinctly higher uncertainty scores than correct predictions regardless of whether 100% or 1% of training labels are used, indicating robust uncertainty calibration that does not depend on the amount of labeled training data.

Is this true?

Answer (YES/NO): NO